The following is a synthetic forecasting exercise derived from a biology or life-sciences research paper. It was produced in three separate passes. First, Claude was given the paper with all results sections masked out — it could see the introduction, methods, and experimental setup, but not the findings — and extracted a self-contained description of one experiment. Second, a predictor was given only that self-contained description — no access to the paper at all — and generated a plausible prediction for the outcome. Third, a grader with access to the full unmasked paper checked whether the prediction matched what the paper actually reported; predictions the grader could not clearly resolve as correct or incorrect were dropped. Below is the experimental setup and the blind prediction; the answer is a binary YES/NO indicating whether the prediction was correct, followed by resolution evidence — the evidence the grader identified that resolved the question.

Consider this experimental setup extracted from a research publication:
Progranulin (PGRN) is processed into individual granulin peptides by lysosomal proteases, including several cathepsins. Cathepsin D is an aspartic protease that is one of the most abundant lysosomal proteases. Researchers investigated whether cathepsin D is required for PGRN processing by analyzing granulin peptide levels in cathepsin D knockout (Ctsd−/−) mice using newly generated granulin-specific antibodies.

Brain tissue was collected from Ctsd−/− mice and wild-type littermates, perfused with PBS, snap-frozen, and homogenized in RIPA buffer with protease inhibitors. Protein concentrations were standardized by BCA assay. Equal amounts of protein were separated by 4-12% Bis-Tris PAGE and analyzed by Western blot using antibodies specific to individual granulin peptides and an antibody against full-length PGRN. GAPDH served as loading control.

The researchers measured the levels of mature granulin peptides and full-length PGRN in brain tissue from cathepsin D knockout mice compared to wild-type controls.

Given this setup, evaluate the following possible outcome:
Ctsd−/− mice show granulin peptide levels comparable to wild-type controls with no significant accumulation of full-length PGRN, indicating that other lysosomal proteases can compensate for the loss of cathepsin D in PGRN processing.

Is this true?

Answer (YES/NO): NO